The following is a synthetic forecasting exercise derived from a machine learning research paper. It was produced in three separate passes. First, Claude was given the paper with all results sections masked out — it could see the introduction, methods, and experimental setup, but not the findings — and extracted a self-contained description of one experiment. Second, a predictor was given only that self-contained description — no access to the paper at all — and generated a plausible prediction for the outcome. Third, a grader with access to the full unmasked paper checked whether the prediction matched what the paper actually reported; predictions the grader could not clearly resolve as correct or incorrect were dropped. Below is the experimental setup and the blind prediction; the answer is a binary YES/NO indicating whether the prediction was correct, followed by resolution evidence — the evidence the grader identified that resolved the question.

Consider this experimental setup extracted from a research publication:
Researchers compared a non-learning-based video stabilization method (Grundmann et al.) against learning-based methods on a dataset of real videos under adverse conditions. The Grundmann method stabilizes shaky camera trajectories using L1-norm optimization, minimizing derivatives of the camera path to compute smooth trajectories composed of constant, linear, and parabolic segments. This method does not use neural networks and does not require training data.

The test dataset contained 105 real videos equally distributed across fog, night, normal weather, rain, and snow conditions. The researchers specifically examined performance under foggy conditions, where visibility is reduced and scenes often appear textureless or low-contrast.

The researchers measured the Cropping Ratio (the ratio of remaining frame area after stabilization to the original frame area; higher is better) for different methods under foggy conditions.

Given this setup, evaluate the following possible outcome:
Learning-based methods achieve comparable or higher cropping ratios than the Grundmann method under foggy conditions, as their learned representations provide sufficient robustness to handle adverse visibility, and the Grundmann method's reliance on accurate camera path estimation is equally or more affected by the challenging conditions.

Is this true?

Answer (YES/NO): NO